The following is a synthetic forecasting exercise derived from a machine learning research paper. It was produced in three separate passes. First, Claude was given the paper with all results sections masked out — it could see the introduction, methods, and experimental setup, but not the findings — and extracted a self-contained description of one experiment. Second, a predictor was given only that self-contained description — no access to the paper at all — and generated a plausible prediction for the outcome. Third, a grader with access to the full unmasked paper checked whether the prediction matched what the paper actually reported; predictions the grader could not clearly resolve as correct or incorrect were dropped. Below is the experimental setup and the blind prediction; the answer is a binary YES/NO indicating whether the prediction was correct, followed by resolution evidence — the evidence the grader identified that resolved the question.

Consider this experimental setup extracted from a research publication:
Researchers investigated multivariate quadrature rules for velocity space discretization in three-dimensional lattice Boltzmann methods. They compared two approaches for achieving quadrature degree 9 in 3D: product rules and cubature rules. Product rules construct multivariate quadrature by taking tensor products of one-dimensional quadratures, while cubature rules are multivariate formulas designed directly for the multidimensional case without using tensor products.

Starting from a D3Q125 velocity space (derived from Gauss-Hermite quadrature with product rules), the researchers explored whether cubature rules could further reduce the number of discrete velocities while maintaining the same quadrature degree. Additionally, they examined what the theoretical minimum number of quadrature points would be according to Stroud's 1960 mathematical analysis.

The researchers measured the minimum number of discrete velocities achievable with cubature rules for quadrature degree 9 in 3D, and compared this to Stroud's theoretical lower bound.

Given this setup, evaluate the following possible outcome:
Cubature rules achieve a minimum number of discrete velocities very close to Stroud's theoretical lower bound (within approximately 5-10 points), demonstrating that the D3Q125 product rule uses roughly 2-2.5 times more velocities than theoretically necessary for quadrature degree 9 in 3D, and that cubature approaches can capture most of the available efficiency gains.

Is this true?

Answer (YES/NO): NO